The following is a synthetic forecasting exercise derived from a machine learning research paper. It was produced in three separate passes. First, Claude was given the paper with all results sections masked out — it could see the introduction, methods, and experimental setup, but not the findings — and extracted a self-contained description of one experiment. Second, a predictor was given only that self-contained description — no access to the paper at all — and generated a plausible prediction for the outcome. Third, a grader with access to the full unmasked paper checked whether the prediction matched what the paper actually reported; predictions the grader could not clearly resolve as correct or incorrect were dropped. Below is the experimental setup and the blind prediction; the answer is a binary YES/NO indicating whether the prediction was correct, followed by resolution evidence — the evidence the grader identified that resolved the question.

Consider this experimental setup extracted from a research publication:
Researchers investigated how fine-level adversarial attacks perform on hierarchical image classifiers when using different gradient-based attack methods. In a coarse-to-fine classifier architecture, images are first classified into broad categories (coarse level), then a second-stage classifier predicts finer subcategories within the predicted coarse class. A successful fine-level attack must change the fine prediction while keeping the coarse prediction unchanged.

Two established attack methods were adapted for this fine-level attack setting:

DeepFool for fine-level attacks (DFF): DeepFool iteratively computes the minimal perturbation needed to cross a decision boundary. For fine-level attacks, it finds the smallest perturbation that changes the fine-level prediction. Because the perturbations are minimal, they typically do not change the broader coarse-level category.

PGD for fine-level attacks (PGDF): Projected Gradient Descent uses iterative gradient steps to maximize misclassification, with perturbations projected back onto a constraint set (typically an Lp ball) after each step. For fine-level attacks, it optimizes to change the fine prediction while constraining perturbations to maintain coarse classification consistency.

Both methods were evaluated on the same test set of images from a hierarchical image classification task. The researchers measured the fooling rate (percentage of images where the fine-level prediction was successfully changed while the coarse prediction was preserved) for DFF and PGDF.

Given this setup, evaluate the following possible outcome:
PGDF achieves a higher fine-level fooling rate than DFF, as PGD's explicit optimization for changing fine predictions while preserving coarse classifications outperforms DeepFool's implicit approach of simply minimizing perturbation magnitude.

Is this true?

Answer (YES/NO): NO